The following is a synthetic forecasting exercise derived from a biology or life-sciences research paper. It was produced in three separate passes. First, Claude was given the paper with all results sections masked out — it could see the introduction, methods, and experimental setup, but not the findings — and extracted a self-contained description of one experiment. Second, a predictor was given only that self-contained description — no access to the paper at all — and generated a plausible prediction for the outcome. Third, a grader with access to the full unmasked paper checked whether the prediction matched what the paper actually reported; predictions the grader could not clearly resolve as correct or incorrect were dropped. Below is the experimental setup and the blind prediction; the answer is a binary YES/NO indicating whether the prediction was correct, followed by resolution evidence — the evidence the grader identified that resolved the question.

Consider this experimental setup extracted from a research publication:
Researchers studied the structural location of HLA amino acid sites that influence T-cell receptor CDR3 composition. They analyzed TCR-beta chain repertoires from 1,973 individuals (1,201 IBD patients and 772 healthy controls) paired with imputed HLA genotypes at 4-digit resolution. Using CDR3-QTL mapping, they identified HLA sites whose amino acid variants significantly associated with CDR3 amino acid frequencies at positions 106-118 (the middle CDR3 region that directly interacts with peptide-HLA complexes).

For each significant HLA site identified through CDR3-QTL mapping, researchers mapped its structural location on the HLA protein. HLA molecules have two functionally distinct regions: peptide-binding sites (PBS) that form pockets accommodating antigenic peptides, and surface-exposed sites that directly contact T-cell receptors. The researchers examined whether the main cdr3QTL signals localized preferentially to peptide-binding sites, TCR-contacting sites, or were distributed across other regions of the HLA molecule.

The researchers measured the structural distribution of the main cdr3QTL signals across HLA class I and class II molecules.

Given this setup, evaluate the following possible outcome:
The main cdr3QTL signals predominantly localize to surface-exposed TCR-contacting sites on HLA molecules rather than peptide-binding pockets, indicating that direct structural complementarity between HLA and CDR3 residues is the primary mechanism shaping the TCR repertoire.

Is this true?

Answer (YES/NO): NO